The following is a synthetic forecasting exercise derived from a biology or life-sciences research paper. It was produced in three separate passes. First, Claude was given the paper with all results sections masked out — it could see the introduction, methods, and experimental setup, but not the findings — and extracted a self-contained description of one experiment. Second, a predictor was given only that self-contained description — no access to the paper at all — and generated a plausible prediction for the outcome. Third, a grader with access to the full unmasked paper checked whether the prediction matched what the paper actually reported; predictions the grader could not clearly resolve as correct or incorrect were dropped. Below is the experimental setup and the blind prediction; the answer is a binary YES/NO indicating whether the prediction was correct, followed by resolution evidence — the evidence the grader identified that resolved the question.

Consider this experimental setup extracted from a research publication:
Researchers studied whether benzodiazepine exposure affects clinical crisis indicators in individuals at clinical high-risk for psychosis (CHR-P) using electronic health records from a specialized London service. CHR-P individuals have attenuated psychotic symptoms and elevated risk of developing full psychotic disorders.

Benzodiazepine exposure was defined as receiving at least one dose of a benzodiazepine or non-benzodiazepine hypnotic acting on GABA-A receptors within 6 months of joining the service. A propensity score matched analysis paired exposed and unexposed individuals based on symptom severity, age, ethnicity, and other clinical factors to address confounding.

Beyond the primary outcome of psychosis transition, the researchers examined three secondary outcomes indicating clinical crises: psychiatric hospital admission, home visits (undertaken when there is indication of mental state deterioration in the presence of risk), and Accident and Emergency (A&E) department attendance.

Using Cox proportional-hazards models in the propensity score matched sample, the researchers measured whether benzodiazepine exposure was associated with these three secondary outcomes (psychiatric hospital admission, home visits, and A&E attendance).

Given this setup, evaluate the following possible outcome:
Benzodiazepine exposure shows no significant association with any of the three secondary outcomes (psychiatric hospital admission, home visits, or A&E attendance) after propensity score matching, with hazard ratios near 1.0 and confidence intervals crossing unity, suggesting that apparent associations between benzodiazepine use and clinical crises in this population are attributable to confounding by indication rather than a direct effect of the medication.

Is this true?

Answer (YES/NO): NO